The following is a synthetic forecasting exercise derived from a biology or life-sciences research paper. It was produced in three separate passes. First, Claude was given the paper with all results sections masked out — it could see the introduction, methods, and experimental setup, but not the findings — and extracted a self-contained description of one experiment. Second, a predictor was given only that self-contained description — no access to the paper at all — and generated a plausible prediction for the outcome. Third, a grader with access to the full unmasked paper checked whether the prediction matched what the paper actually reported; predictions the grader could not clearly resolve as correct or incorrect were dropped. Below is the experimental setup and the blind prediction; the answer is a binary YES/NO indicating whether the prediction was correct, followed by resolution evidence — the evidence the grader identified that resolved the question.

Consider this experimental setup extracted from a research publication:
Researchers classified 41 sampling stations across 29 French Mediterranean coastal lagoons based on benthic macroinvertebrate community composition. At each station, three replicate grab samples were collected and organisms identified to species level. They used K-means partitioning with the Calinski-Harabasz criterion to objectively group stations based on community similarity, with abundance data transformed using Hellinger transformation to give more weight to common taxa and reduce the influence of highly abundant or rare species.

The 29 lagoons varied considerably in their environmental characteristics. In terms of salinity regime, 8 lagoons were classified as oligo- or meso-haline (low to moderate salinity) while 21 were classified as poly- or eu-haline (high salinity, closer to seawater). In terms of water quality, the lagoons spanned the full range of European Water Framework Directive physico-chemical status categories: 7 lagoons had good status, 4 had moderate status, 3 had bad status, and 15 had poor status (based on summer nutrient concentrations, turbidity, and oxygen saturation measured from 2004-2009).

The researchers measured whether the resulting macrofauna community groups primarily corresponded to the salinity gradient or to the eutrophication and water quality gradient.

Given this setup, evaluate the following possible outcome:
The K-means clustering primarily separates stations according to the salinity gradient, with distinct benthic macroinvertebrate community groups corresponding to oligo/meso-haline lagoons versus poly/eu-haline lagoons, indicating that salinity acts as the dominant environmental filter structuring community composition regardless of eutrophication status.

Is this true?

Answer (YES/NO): NO